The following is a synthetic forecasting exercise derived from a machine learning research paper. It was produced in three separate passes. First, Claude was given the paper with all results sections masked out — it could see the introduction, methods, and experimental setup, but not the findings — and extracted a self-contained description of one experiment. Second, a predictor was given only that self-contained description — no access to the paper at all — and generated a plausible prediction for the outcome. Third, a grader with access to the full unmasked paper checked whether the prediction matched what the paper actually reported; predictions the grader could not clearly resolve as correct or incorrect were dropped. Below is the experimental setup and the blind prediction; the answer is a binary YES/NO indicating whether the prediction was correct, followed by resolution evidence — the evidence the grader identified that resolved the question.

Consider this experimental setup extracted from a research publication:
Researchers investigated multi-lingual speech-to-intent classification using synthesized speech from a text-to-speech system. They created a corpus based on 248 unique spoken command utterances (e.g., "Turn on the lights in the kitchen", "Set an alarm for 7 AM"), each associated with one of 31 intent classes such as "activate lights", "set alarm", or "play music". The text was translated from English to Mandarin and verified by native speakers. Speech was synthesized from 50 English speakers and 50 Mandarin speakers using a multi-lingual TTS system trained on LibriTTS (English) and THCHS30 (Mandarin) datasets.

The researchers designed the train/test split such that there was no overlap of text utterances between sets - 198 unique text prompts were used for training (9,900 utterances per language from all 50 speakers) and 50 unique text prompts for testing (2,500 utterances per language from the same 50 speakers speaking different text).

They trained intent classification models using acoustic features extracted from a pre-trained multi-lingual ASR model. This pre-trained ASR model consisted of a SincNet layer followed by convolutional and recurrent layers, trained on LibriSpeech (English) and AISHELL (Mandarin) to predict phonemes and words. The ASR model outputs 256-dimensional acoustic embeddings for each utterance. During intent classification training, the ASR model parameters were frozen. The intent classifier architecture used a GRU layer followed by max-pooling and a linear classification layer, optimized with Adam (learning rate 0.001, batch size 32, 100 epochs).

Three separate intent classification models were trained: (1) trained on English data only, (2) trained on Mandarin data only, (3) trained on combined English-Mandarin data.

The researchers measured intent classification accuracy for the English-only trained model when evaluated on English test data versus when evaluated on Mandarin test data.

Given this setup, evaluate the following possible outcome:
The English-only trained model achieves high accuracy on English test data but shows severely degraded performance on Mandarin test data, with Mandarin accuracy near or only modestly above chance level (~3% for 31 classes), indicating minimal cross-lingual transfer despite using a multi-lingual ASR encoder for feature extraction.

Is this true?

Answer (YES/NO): YES